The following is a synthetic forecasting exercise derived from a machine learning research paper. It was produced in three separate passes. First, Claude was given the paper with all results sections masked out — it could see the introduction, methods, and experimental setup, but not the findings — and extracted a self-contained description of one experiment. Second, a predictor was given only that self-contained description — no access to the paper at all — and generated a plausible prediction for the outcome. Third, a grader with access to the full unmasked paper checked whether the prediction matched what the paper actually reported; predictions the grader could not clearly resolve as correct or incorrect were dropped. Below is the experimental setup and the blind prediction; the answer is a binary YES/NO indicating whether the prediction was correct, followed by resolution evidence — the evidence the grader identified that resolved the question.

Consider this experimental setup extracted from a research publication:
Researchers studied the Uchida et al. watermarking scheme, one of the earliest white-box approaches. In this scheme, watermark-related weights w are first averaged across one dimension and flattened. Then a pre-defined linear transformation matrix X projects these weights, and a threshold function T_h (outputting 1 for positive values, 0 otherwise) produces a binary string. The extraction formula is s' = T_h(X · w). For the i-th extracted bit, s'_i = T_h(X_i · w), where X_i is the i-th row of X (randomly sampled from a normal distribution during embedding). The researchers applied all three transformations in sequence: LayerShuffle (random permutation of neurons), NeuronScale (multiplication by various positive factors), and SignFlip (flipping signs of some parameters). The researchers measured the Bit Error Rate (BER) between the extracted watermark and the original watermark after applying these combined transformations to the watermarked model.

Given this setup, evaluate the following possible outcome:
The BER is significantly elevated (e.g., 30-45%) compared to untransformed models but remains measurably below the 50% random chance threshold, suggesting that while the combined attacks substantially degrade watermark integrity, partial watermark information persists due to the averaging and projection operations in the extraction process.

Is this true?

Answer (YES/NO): NO